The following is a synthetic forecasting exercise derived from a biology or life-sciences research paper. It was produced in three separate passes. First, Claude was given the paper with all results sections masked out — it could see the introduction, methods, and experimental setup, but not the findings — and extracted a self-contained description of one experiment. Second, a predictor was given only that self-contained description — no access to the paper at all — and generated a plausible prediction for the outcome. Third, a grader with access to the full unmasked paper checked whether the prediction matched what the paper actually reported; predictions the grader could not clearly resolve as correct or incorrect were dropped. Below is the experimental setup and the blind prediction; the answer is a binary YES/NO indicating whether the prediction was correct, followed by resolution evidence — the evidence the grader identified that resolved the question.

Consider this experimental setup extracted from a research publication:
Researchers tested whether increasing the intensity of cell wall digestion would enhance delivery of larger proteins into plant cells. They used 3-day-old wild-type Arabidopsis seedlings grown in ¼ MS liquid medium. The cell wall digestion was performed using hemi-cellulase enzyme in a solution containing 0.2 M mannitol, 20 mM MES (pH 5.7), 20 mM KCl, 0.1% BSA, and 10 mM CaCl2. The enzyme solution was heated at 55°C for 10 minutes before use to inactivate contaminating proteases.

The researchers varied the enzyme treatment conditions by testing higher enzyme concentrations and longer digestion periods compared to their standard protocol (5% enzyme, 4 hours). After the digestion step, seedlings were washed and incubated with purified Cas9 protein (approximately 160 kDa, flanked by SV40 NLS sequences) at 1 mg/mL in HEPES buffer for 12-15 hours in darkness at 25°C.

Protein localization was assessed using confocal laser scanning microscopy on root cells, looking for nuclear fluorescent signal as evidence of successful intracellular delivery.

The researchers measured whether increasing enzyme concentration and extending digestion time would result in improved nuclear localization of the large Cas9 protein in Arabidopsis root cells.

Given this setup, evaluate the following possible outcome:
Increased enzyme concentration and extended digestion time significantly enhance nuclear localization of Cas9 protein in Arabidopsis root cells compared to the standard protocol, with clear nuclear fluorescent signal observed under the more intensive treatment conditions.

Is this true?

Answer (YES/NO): NO